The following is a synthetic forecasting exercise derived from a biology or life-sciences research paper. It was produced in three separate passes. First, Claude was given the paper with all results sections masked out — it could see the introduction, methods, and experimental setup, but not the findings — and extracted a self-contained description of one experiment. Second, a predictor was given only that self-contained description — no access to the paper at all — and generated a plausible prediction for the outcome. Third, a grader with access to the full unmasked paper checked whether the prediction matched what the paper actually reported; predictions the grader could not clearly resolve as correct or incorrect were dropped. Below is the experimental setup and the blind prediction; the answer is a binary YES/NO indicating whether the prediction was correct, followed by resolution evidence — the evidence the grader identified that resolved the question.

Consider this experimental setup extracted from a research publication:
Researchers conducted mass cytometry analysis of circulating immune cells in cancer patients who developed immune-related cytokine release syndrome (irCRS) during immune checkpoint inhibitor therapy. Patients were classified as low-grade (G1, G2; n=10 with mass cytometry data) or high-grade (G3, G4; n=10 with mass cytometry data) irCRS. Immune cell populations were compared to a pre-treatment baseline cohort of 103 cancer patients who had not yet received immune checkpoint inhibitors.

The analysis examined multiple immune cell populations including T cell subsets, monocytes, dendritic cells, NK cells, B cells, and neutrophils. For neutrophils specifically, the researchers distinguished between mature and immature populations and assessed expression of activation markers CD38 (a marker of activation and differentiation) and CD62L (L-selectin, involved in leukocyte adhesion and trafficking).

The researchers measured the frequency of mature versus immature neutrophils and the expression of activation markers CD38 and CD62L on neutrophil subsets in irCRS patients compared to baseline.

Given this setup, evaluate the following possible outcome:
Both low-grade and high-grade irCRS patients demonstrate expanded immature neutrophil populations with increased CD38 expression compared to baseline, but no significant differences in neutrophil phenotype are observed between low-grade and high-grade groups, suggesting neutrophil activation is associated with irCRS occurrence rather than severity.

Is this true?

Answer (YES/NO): YES